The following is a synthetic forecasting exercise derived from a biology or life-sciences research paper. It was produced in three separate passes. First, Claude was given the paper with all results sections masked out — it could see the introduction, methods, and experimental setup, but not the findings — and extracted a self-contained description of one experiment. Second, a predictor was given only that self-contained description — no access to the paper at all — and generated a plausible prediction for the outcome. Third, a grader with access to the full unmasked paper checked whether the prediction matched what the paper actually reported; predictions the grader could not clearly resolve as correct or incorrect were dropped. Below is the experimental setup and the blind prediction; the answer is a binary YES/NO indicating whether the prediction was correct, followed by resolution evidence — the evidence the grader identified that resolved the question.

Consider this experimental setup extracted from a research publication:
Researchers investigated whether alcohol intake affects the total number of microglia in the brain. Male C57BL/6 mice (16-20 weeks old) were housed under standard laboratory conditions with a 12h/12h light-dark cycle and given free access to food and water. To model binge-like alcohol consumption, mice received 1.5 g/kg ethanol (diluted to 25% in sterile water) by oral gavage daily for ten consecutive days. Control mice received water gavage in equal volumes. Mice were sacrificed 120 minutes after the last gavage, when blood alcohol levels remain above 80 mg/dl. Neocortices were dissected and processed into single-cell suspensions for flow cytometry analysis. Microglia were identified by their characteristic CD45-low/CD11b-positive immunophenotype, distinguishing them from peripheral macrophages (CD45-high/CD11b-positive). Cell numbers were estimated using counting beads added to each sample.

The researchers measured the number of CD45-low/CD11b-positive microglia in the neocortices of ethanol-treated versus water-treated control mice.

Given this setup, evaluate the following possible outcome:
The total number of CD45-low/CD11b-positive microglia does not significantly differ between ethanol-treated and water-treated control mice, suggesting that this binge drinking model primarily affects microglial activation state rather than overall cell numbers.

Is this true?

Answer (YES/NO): NO